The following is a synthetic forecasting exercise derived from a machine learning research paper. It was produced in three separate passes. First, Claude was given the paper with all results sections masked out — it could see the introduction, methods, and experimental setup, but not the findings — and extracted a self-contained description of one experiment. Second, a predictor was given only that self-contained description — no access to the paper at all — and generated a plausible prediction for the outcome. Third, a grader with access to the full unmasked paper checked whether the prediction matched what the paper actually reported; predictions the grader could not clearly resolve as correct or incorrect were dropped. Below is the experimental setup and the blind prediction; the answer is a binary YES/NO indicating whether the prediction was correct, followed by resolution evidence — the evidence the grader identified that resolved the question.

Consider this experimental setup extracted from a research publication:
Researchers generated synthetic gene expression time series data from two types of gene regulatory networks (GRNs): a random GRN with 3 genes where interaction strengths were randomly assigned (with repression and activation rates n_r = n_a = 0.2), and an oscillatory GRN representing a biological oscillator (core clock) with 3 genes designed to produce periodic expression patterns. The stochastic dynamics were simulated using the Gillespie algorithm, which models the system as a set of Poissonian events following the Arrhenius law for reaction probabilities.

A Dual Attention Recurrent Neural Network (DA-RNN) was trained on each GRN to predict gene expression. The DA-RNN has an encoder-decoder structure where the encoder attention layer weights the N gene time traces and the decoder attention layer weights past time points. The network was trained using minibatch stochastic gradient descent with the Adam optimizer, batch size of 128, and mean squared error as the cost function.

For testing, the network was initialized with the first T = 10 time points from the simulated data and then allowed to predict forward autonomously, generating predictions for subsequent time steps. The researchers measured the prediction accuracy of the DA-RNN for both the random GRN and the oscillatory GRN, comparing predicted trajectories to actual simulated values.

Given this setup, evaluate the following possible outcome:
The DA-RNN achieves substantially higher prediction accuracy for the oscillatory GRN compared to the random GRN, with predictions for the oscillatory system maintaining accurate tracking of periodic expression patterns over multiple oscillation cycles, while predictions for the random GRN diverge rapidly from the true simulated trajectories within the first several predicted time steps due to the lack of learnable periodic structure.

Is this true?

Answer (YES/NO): NO